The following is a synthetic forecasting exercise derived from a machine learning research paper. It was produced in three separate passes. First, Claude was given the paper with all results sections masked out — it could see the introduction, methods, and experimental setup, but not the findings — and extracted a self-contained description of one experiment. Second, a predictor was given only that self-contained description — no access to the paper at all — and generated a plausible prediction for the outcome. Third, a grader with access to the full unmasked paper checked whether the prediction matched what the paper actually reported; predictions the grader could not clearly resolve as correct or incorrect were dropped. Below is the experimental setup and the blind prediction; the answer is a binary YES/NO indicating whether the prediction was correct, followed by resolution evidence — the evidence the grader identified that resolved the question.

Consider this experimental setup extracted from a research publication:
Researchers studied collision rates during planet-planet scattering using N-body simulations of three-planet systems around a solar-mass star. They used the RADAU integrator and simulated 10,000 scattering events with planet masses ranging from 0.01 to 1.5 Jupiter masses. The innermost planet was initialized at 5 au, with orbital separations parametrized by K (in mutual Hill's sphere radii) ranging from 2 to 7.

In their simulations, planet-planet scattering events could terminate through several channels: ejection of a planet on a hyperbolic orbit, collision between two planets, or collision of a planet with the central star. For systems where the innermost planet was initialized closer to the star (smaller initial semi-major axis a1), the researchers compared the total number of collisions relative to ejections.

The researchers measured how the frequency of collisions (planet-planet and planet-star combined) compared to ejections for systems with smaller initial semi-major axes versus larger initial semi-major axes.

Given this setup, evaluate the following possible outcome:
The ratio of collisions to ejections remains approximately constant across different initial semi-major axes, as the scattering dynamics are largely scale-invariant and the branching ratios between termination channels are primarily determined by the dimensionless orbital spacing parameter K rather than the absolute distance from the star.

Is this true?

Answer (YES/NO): NO